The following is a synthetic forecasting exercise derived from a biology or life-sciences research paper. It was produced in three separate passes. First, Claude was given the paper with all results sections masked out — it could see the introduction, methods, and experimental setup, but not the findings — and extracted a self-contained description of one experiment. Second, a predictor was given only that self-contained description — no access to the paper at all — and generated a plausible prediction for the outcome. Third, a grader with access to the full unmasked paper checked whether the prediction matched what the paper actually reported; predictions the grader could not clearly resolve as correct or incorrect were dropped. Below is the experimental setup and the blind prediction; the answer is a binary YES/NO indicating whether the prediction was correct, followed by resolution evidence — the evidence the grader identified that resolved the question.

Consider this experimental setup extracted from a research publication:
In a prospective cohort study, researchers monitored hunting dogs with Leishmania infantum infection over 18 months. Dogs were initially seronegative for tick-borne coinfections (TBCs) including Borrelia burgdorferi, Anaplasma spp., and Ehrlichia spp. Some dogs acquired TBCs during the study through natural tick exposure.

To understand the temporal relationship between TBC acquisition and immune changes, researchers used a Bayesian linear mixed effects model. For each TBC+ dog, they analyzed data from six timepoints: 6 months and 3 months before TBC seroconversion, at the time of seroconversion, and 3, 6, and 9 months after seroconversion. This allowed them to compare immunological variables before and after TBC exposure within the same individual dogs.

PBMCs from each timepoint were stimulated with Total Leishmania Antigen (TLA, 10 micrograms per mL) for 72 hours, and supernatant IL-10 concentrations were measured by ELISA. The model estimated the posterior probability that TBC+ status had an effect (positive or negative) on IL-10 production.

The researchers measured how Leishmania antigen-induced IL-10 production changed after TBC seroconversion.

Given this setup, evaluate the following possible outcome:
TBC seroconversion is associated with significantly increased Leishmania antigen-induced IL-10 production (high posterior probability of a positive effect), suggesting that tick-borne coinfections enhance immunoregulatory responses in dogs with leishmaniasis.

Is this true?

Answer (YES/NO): NO